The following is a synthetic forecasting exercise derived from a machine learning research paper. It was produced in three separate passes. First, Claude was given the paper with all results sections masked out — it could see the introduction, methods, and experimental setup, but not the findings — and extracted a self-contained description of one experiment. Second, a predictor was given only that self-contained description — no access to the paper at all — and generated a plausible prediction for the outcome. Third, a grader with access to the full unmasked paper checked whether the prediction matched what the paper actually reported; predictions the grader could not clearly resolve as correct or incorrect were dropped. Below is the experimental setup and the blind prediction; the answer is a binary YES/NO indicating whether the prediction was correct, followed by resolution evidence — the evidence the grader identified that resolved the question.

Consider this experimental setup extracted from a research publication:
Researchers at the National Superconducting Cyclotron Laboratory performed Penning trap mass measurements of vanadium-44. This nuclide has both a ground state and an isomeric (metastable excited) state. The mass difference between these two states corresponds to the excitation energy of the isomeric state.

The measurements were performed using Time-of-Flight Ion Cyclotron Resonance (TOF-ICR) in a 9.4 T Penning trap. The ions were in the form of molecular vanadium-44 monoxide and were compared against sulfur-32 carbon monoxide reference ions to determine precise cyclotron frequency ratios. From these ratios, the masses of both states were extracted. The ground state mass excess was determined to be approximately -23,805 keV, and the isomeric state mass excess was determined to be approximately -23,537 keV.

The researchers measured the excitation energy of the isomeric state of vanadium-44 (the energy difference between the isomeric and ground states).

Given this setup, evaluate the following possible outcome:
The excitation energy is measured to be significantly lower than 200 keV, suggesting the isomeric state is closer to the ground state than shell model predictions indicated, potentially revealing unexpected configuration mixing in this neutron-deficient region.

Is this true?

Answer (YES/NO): NO